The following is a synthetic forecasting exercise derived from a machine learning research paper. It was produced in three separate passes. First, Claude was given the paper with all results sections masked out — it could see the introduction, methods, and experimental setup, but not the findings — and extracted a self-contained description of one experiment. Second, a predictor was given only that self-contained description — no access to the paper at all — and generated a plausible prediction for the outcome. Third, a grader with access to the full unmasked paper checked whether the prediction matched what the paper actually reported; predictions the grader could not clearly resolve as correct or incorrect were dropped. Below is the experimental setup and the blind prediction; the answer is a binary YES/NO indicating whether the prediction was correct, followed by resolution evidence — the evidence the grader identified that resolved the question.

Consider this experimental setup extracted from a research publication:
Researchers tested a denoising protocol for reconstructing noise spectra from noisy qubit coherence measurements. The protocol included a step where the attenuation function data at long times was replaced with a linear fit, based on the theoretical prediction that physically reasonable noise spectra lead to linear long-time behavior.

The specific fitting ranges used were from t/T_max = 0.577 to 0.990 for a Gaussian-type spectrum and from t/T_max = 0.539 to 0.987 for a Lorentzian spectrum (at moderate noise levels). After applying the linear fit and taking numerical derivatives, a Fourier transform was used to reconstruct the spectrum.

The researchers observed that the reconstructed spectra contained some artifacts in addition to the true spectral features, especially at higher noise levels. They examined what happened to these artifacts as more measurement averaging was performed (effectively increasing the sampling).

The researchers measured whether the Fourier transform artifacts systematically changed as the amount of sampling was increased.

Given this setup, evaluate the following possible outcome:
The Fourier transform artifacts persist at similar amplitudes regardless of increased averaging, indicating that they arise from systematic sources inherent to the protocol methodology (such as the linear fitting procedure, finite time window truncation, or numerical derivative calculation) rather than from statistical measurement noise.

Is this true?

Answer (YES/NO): NO